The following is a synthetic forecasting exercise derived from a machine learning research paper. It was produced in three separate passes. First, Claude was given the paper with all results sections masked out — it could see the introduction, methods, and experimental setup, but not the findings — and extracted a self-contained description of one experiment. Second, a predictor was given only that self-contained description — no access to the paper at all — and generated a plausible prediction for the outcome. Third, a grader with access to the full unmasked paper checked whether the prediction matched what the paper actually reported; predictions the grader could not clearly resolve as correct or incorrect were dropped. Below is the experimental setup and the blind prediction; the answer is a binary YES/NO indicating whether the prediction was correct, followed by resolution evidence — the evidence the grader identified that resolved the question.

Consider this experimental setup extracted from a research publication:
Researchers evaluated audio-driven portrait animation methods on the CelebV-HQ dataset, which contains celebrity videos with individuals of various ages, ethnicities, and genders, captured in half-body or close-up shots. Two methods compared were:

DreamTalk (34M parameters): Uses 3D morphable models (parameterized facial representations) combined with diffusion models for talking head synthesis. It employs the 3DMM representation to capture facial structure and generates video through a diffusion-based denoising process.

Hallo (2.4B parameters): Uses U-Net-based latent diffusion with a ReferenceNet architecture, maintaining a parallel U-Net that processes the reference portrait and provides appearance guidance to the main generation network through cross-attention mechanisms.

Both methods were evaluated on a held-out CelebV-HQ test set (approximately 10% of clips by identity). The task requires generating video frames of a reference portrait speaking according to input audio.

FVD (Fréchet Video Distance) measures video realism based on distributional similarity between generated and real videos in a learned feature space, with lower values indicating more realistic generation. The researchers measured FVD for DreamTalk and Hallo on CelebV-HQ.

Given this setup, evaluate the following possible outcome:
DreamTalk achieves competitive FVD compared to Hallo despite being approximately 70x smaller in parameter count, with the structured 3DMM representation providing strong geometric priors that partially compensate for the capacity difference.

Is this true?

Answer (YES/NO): NO